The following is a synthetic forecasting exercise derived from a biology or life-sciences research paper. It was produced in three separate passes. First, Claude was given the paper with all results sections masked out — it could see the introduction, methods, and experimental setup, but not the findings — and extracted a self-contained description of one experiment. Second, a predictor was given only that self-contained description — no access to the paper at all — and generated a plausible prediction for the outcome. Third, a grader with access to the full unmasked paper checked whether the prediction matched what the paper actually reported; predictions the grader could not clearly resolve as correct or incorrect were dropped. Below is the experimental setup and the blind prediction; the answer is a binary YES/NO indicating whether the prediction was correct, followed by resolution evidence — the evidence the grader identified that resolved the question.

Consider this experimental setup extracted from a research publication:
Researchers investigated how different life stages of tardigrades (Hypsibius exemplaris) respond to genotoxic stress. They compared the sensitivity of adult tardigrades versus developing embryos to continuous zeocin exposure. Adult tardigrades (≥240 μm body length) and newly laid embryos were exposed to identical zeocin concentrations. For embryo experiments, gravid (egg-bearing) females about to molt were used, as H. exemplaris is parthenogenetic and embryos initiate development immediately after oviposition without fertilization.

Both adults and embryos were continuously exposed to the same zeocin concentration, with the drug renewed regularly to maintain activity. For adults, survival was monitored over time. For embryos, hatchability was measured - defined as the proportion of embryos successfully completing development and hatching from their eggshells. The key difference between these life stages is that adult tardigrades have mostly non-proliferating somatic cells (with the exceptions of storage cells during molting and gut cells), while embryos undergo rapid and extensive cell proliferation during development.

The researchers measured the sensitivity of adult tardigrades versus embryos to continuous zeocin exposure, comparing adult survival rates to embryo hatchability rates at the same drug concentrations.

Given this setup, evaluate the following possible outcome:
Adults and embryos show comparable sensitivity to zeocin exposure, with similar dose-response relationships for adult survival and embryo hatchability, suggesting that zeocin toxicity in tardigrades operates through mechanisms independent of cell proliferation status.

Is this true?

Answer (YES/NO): NO